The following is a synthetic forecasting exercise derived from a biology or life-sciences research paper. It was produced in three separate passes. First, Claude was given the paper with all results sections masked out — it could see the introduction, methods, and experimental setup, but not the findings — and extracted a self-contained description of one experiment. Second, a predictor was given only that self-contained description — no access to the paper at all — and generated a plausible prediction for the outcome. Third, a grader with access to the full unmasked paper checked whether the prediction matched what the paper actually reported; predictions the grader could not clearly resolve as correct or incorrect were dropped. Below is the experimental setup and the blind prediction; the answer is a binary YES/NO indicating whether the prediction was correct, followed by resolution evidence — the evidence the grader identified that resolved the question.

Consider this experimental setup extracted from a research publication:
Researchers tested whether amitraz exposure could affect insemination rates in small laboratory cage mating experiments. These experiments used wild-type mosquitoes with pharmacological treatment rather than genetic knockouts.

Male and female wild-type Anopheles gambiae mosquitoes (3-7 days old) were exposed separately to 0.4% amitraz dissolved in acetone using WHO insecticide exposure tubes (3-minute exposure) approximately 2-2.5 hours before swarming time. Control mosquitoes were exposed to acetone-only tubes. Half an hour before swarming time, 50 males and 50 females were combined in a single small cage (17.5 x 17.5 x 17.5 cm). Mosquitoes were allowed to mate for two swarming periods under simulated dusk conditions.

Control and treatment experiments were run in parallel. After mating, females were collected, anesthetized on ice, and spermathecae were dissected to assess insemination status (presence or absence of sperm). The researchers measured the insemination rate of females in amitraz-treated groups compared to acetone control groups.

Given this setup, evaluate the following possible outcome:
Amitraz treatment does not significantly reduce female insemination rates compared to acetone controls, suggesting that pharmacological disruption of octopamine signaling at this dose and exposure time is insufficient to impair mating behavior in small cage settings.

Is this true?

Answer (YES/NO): NO